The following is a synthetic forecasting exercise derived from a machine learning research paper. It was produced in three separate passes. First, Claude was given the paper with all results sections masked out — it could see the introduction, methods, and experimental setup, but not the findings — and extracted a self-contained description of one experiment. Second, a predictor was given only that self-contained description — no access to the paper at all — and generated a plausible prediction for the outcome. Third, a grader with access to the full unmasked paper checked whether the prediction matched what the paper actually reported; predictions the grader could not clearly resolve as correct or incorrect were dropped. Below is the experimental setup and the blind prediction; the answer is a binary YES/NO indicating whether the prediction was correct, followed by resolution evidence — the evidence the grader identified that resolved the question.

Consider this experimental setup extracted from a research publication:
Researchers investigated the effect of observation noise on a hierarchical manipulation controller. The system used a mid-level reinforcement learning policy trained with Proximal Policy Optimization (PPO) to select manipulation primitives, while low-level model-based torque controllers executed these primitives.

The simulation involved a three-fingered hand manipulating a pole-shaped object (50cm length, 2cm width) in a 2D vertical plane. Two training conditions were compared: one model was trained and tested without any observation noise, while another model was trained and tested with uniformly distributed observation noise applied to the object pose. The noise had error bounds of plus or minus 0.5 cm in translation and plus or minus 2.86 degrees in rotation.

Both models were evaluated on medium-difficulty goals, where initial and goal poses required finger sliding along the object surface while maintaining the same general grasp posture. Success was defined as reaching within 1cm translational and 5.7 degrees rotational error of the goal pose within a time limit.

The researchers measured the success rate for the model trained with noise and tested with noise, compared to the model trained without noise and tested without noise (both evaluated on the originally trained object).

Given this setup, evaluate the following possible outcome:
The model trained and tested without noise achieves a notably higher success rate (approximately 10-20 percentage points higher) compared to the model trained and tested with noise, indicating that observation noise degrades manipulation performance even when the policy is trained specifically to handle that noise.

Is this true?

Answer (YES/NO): NO